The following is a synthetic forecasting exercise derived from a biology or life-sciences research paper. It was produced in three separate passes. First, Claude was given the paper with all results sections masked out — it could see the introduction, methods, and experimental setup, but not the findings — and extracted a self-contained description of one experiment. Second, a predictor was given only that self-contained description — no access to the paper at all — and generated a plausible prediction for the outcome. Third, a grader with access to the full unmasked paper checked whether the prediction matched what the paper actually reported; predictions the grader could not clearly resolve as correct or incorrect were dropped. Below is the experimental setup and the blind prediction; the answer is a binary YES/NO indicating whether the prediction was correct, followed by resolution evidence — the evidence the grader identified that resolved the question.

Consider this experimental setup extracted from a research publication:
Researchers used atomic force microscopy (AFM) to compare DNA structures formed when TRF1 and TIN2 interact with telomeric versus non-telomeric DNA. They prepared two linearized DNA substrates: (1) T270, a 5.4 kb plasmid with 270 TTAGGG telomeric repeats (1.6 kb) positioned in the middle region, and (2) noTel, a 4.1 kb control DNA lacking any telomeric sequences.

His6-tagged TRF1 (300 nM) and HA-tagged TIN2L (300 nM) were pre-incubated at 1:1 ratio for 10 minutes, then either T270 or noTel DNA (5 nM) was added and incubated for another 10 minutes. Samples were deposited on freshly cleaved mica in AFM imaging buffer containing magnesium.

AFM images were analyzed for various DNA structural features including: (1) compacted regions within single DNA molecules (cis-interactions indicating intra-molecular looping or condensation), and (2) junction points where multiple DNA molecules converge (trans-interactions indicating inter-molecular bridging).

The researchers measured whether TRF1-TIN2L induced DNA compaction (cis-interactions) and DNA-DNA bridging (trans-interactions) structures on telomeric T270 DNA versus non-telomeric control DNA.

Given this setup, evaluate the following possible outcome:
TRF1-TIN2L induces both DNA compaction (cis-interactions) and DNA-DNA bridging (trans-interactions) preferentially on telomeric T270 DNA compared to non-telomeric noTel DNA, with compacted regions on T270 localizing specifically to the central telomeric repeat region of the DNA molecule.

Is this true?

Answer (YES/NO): YES